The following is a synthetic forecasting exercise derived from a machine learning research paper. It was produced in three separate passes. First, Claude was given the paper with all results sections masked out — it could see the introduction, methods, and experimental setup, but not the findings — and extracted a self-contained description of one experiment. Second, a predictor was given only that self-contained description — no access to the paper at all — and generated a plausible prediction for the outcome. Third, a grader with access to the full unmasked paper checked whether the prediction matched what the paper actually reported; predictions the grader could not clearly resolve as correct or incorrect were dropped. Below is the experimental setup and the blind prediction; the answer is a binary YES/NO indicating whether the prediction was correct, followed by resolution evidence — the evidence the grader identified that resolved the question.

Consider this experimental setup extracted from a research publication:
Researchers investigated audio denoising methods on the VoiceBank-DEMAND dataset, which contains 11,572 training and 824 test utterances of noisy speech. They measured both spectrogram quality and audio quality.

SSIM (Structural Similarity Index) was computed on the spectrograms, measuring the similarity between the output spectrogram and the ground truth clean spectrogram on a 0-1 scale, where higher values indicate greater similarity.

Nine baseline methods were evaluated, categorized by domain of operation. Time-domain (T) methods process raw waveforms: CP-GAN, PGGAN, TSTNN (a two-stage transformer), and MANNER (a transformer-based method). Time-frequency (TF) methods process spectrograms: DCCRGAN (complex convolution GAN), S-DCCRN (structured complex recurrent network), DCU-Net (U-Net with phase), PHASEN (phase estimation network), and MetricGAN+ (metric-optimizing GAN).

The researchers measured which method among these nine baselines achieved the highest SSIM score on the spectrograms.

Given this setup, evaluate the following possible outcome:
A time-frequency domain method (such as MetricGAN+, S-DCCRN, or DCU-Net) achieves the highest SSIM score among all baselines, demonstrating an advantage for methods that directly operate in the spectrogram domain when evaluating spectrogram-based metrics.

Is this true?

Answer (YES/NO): NO